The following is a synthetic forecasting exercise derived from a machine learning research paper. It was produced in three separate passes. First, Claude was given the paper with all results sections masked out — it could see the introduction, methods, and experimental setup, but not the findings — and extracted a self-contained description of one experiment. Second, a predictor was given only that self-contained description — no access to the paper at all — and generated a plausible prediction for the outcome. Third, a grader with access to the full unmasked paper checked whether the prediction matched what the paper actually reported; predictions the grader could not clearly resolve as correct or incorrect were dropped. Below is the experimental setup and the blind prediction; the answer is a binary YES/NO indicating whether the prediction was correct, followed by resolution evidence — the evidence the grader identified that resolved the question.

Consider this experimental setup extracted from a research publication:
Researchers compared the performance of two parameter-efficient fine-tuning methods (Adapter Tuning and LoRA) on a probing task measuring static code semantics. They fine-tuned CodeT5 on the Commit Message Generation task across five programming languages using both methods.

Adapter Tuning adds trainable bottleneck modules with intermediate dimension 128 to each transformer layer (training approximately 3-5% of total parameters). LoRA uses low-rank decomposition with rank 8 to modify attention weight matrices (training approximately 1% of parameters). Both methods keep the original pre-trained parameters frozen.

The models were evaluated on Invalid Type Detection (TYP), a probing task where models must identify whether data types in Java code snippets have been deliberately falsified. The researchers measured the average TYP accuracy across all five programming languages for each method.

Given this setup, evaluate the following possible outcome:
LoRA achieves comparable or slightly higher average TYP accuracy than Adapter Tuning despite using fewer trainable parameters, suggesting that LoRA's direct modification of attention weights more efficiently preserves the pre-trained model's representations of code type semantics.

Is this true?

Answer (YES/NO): YES